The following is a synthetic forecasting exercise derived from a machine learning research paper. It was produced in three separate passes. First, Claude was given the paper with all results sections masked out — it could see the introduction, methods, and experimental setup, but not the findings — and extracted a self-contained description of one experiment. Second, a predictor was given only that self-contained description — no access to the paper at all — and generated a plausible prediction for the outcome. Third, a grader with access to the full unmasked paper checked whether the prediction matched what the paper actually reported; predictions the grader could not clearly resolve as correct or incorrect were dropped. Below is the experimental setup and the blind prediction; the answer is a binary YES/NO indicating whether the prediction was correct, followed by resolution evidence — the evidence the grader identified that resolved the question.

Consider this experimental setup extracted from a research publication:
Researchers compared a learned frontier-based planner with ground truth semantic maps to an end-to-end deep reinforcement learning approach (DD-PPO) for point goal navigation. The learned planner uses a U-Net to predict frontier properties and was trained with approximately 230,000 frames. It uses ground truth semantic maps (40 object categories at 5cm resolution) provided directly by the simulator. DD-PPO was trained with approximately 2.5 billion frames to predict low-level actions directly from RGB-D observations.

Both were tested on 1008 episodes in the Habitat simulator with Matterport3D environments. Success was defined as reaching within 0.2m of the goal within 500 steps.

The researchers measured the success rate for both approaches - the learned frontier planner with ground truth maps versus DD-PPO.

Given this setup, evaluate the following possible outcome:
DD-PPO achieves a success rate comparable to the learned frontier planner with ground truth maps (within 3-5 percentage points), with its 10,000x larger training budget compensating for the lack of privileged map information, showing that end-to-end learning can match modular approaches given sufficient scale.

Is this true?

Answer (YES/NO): YES